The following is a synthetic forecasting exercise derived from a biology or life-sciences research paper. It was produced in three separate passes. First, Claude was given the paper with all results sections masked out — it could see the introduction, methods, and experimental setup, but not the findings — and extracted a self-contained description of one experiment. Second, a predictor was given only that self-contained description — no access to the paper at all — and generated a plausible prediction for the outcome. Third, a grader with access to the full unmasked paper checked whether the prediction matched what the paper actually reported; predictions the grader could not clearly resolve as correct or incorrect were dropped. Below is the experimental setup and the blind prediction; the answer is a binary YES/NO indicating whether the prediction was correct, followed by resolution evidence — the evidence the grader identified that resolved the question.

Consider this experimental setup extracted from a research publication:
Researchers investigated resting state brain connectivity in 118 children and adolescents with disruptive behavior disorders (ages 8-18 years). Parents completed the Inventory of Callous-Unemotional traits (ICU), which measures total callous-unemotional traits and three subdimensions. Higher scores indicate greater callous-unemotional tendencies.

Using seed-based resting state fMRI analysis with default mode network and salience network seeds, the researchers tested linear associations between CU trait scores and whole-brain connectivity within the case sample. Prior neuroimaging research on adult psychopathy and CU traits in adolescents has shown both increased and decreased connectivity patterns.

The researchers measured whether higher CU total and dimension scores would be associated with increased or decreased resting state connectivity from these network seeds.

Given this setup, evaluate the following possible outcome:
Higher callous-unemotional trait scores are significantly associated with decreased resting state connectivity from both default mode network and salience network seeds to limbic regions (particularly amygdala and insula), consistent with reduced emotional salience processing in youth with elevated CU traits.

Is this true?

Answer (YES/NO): NO